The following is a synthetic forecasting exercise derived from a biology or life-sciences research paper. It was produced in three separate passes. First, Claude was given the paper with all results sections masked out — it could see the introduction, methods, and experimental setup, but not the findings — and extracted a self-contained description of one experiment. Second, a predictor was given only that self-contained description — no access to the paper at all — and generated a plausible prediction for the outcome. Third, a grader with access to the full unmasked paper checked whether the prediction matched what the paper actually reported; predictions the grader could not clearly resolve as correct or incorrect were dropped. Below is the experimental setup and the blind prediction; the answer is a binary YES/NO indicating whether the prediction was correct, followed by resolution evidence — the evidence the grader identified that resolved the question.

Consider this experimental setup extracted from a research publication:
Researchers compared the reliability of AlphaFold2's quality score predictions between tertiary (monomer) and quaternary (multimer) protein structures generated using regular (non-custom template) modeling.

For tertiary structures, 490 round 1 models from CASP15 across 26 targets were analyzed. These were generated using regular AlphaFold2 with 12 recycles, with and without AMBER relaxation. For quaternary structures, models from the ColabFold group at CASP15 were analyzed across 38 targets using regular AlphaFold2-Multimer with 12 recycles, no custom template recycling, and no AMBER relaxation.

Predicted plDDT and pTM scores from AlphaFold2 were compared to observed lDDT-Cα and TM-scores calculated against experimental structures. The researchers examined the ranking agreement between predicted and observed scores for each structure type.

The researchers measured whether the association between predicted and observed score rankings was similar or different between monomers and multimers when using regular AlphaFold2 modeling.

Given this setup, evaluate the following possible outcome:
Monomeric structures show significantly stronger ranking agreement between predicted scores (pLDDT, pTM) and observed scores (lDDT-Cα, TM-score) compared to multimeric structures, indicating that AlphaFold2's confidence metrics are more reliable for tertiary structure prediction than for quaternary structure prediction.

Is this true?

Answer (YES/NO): YES